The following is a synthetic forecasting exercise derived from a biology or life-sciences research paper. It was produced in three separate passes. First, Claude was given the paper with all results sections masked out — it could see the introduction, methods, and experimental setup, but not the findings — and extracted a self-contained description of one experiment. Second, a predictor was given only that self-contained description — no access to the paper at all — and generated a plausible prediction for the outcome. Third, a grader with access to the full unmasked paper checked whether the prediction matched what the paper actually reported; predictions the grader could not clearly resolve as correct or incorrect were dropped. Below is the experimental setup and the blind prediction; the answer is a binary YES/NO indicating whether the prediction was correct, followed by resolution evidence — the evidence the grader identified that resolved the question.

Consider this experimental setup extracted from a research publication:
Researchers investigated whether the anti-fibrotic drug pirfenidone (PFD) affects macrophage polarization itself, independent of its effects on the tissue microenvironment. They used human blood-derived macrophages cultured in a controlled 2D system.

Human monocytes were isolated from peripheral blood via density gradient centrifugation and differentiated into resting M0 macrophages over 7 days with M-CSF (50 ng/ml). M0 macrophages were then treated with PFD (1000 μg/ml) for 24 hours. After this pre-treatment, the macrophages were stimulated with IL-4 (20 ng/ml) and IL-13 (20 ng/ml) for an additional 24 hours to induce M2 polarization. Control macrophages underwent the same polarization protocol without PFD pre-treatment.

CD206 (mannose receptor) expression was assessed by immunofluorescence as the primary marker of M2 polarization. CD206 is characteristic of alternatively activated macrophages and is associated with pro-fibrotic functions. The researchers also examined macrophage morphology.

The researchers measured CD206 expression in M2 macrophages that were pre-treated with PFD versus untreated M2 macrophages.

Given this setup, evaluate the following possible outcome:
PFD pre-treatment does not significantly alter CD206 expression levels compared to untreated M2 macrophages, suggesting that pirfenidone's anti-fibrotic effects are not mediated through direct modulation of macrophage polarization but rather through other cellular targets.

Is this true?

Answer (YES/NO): NO